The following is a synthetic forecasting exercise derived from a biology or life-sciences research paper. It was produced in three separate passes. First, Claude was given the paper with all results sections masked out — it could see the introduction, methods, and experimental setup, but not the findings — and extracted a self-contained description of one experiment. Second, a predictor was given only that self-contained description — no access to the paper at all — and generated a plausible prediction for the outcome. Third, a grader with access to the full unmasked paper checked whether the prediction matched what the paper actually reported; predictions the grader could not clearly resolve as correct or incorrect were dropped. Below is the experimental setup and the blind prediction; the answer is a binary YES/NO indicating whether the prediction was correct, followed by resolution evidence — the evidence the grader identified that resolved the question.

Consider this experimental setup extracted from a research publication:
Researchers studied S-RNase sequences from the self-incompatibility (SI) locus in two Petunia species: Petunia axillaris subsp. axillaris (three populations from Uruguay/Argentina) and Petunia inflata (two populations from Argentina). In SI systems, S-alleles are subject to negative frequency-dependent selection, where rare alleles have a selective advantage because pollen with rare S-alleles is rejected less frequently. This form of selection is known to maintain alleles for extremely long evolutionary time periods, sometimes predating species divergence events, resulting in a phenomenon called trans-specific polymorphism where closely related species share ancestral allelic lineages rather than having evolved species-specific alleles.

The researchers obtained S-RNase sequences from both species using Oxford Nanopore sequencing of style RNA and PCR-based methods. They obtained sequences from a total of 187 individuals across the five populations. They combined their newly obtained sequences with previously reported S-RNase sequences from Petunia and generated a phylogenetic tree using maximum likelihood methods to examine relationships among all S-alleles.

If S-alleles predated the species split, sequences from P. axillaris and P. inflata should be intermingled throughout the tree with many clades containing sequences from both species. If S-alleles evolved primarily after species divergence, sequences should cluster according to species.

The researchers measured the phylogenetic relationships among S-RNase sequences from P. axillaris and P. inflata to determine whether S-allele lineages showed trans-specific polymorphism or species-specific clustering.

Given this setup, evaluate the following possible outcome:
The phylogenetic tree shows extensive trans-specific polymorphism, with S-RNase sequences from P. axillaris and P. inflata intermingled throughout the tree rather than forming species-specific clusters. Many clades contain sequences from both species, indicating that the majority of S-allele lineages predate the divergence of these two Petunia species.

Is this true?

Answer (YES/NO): NO